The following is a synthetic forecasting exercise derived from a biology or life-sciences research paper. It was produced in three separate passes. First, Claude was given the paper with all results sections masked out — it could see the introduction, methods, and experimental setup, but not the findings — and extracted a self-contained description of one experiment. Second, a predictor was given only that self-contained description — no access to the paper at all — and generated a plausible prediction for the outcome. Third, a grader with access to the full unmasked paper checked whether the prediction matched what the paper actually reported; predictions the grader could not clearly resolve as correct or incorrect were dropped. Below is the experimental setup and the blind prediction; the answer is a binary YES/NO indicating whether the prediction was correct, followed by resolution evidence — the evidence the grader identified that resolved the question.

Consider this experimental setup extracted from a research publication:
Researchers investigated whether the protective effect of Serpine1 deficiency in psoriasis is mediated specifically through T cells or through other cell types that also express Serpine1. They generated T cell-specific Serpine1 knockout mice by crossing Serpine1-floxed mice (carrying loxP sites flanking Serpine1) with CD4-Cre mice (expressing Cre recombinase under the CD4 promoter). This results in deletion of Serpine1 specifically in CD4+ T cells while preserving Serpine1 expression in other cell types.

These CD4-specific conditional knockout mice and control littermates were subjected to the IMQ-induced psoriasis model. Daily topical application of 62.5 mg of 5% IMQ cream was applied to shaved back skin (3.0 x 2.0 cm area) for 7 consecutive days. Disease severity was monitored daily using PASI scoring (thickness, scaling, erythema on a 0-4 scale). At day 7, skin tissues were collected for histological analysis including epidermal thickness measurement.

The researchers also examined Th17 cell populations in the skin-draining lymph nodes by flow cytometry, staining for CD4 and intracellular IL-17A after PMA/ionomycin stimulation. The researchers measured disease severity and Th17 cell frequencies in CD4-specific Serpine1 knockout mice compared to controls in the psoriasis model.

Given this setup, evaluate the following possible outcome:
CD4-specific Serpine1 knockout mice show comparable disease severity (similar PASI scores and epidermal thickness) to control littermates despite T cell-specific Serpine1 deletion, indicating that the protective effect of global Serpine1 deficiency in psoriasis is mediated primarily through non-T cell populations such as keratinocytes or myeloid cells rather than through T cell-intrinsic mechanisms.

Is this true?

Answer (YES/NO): NO